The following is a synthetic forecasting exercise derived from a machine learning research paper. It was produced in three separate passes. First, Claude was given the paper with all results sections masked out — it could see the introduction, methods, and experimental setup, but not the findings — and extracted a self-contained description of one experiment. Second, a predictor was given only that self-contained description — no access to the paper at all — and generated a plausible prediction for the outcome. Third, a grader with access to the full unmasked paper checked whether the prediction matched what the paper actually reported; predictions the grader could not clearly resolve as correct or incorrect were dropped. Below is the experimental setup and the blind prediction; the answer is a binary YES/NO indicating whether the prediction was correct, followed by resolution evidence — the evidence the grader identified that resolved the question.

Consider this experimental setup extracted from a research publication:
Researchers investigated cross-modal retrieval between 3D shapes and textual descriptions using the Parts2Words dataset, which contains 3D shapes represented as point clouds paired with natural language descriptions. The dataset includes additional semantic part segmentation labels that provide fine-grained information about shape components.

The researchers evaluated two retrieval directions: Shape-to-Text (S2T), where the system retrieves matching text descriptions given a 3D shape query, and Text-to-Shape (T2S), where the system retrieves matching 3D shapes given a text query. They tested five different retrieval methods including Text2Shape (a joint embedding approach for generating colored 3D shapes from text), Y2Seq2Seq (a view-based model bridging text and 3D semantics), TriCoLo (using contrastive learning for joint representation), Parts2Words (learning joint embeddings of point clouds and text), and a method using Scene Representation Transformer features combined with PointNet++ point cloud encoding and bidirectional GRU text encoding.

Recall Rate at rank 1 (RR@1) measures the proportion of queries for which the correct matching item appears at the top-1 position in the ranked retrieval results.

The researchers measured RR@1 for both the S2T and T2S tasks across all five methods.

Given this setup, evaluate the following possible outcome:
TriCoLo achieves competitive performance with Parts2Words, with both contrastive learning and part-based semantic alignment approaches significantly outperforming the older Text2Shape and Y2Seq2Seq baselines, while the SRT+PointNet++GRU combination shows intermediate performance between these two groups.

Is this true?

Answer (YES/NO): NO